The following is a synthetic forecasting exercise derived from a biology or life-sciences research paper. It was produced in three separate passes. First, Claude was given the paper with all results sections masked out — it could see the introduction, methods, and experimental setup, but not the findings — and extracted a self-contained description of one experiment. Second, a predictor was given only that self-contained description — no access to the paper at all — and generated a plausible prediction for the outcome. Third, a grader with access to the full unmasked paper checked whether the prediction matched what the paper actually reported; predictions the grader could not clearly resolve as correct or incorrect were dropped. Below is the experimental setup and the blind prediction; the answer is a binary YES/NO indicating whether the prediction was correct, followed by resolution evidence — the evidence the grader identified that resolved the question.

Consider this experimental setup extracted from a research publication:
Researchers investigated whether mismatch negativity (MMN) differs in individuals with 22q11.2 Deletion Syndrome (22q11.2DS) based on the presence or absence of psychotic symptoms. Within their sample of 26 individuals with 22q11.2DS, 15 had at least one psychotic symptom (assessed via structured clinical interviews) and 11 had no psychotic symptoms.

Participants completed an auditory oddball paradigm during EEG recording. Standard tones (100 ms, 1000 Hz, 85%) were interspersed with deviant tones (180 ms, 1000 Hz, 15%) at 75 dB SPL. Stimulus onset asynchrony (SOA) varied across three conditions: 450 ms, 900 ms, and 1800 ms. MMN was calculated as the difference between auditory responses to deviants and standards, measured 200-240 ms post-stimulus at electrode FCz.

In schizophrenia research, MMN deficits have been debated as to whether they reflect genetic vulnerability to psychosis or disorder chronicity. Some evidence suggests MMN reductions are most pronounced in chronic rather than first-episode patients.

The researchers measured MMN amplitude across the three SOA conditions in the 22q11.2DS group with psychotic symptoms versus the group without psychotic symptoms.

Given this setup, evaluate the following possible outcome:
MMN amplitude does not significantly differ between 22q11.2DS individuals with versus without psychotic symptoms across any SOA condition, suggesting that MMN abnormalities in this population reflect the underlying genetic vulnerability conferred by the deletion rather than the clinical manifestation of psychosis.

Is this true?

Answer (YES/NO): YES